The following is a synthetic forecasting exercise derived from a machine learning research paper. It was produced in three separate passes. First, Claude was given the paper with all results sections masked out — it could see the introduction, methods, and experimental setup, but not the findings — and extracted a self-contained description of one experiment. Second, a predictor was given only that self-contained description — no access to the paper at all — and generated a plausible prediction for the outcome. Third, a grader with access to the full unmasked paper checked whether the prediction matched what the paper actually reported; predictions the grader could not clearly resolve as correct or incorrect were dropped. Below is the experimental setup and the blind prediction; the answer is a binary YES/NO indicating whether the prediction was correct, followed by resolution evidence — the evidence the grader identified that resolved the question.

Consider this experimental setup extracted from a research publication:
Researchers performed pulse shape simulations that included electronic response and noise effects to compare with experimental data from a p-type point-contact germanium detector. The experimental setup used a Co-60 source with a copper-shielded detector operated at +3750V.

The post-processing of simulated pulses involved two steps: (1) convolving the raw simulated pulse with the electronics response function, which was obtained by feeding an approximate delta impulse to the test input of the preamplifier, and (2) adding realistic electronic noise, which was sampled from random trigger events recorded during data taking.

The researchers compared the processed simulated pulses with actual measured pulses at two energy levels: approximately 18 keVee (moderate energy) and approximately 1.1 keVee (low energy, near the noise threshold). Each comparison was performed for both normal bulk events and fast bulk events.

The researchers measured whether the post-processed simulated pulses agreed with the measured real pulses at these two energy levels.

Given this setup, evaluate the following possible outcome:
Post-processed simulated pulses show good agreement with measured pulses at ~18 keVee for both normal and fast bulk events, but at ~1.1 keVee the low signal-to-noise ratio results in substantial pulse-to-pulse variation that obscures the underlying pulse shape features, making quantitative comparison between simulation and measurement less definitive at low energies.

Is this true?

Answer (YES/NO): NO